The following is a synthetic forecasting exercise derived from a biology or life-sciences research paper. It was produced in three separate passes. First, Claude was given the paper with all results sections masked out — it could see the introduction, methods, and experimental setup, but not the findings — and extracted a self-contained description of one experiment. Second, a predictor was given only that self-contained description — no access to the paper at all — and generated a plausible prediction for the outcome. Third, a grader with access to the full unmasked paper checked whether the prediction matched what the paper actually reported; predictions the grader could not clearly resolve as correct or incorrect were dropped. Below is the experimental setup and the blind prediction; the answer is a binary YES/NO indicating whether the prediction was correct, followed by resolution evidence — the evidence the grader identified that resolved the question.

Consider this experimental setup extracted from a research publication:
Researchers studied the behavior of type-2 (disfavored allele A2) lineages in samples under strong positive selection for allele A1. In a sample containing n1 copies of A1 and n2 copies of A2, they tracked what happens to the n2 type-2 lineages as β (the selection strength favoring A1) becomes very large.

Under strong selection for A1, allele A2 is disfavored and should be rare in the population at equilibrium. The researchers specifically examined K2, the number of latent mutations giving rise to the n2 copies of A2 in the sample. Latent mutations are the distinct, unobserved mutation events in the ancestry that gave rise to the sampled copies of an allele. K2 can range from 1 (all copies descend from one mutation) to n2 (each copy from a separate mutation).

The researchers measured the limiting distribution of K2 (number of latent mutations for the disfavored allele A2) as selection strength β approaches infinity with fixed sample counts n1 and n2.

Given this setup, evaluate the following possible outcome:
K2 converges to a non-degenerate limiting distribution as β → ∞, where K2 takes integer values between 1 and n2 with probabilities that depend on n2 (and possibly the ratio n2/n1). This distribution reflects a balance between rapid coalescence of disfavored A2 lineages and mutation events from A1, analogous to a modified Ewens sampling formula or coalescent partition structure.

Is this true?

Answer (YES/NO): YES